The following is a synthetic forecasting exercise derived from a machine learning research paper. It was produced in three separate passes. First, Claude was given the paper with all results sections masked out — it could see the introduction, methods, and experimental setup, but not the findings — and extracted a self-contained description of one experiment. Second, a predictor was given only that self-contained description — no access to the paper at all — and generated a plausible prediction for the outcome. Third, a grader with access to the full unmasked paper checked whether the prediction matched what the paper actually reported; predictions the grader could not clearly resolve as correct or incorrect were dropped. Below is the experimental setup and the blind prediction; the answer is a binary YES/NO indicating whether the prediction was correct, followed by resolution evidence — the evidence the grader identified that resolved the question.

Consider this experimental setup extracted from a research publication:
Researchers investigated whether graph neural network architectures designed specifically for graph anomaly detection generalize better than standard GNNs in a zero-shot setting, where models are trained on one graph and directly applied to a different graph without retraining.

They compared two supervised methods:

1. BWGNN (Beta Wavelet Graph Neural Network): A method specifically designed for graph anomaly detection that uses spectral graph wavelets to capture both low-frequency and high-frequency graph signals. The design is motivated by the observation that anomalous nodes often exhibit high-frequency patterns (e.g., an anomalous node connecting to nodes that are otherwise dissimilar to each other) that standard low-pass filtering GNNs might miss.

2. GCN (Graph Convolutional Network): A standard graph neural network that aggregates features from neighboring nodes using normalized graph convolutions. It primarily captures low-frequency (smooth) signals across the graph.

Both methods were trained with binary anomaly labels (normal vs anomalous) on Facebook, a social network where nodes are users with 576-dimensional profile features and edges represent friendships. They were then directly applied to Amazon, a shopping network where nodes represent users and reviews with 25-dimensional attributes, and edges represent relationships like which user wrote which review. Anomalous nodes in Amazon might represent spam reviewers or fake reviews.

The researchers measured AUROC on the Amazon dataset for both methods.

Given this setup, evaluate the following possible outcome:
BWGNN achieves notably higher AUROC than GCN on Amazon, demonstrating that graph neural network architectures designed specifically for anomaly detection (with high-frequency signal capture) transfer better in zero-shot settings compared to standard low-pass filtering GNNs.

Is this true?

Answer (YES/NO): NO